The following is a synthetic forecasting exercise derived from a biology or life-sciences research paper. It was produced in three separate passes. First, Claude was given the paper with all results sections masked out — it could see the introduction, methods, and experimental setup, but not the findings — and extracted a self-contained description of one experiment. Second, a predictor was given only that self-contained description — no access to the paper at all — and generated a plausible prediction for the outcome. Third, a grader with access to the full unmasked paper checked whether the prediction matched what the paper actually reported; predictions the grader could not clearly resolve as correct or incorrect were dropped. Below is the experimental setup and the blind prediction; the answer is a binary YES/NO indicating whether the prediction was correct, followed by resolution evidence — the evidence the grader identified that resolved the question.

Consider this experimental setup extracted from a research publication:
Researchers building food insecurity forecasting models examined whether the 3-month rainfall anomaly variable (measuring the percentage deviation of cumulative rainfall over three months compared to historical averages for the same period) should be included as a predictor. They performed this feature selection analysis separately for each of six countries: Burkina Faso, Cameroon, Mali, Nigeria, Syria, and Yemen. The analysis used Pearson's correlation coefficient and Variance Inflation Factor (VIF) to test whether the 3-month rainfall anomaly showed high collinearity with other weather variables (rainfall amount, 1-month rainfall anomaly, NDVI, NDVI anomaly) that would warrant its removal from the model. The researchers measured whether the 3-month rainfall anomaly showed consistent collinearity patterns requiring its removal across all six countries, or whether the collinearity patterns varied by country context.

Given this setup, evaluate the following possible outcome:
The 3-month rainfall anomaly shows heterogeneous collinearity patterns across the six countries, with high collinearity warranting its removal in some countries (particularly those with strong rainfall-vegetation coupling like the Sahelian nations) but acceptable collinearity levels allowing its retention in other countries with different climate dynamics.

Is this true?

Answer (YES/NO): NO